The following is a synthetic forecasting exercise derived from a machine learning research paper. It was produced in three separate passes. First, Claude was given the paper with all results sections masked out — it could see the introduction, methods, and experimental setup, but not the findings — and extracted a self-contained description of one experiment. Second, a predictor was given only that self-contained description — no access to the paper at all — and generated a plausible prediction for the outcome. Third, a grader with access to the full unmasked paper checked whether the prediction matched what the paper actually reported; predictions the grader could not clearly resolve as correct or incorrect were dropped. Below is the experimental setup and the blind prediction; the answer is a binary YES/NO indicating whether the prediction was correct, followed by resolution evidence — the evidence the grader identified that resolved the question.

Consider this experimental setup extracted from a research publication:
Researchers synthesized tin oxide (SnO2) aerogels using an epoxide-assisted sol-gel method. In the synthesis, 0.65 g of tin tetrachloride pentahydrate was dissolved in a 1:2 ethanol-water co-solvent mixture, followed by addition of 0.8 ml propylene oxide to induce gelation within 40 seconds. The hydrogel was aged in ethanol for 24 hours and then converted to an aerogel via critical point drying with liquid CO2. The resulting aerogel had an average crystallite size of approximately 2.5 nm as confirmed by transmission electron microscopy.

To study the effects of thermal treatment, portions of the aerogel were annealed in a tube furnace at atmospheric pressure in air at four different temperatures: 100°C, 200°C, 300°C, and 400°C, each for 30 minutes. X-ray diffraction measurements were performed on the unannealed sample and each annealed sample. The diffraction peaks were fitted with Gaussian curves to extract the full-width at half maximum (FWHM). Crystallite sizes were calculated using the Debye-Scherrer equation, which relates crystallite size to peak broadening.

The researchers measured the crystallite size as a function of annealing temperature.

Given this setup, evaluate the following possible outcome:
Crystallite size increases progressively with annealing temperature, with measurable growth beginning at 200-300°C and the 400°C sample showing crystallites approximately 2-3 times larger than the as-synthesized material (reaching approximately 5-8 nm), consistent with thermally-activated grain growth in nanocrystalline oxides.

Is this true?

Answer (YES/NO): NO